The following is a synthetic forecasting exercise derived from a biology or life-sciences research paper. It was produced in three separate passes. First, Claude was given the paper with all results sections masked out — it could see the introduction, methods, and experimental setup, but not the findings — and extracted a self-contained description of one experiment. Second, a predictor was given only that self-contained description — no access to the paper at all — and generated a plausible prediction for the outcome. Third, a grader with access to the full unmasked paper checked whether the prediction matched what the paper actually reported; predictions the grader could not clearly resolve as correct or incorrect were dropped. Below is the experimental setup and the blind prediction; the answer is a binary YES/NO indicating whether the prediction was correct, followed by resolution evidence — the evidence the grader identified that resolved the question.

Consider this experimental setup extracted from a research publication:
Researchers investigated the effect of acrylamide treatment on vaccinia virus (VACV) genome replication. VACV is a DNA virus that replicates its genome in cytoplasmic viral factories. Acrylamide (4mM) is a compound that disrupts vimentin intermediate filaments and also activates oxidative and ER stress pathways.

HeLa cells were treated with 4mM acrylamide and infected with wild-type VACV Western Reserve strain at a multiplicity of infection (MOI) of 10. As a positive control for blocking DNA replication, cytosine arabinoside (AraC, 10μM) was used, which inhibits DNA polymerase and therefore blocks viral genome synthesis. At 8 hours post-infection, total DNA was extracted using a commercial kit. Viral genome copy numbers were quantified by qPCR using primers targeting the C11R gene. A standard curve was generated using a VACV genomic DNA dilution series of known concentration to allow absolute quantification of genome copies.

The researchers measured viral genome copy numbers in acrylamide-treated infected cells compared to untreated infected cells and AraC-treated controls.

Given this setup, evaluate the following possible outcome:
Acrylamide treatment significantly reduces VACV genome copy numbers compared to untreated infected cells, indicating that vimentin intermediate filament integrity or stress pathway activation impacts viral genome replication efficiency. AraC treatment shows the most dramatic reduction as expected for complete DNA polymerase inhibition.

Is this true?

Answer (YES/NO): NO